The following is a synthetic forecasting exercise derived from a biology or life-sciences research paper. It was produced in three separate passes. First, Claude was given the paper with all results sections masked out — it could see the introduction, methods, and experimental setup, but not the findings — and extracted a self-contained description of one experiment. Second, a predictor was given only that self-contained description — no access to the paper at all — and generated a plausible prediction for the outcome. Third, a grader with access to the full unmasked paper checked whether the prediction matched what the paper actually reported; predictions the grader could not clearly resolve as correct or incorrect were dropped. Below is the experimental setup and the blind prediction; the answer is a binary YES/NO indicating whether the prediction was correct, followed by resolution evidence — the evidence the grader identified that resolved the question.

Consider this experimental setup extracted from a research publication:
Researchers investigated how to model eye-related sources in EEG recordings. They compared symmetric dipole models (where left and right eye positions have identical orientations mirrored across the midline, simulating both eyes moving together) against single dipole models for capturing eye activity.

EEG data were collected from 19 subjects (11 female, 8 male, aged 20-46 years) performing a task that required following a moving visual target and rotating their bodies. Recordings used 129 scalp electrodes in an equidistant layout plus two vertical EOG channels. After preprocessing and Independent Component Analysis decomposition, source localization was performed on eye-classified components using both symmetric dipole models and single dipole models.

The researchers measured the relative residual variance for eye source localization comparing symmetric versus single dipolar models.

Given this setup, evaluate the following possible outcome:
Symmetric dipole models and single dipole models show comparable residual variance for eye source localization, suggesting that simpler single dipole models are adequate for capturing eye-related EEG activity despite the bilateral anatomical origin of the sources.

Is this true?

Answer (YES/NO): NO